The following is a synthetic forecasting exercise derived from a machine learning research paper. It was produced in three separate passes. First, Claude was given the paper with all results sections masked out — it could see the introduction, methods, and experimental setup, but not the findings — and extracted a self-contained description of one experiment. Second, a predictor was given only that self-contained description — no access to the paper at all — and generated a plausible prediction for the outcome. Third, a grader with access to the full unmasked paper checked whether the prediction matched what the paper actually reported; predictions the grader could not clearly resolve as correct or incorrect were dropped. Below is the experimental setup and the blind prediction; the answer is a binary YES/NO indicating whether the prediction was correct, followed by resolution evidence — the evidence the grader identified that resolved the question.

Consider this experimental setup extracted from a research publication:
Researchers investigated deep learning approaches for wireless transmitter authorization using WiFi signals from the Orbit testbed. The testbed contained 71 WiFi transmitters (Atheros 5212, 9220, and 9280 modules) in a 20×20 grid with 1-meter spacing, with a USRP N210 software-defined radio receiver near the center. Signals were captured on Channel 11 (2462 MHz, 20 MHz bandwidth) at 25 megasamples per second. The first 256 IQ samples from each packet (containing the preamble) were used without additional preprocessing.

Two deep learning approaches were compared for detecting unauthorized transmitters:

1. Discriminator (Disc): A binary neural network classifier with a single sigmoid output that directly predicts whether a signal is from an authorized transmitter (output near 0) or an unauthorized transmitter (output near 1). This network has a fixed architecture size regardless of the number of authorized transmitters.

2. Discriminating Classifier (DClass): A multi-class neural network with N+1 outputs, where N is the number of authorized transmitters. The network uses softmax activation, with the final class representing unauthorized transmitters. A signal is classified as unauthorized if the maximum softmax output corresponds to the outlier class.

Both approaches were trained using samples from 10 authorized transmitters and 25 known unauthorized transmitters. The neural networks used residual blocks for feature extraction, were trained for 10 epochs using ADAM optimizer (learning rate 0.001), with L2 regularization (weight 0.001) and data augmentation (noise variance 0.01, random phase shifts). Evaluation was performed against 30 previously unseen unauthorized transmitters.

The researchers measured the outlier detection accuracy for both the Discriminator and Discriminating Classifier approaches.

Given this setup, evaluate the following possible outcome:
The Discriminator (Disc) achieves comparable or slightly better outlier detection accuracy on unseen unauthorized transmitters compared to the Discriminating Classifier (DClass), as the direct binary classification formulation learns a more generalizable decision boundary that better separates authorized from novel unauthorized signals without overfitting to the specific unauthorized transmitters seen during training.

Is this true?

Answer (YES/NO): NO